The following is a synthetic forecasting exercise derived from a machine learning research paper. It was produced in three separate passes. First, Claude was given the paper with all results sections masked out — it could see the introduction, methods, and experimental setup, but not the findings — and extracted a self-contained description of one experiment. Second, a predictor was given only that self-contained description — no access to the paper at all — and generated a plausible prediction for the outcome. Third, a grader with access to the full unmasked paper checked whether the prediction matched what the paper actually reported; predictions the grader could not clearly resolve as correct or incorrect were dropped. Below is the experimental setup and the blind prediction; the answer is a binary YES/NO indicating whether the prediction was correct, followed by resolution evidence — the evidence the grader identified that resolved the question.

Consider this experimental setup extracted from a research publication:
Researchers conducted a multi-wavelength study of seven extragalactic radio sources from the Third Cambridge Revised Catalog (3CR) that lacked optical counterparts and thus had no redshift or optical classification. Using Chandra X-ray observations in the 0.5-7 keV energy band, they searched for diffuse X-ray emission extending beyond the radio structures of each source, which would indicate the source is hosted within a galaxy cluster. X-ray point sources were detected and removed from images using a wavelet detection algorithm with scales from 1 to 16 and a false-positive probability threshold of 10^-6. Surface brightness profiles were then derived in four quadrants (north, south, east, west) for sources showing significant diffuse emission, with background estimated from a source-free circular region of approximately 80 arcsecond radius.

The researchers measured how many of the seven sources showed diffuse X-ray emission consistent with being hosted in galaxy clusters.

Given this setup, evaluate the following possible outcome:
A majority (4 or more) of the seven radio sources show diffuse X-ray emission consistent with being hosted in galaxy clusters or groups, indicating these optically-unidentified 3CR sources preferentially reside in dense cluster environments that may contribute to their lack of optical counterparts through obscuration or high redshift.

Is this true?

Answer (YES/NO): NO